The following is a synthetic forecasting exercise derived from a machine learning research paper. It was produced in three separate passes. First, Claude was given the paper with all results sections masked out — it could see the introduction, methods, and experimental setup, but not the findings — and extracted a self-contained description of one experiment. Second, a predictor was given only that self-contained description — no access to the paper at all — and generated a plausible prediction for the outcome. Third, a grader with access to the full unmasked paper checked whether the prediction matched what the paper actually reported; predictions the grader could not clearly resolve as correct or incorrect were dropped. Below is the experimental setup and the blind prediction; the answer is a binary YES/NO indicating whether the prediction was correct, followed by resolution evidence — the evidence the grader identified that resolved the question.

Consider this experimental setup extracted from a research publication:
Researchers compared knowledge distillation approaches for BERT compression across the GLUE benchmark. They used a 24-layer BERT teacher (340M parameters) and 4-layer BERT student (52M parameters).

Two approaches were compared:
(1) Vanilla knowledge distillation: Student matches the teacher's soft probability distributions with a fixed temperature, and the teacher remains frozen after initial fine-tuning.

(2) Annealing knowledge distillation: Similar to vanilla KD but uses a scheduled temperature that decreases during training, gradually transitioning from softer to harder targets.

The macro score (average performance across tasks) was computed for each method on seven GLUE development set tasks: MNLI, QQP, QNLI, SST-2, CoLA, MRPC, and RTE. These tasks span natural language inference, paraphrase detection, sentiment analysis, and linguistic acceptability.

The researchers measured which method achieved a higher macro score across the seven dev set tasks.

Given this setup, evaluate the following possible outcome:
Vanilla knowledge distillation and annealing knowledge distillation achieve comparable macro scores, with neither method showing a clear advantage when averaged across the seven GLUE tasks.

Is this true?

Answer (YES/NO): YES